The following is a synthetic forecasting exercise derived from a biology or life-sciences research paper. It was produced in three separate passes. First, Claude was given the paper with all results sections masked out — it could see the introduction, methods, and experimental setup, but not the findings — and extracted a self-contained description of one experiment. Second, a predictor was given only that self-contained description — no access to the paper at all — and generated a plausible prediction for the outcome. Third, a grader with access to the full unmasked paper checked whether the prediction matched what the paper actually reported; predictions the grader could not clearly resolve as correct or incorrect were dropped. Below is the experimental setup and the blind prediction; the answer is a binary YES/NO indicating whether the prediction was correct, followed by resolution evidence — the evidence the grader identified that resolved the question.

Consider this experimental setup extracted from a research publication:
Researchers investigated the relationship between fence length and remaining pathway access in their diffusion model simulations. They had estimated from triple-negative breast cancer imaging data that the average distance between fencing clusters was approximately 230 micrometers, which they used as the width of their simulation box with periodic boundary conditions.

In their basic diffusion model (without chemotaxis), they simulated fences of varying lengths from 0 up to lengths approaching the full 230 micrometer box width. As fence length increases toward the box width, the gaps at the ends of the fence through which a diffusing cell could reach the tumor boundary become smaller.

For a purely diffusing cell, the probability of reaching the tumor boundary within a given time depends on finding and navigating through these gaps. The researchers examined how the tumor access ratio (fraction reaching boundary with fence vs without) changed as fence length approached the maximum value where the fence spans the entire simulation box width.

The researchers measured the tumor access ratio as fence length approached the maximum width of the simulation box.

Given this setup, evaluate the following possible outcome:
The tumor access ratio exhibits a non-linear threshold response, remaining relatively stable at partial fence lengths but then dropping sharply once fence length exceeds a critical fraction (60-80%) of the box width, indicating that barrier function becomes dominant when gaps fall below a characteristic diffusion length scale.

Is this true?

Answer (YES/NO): NO